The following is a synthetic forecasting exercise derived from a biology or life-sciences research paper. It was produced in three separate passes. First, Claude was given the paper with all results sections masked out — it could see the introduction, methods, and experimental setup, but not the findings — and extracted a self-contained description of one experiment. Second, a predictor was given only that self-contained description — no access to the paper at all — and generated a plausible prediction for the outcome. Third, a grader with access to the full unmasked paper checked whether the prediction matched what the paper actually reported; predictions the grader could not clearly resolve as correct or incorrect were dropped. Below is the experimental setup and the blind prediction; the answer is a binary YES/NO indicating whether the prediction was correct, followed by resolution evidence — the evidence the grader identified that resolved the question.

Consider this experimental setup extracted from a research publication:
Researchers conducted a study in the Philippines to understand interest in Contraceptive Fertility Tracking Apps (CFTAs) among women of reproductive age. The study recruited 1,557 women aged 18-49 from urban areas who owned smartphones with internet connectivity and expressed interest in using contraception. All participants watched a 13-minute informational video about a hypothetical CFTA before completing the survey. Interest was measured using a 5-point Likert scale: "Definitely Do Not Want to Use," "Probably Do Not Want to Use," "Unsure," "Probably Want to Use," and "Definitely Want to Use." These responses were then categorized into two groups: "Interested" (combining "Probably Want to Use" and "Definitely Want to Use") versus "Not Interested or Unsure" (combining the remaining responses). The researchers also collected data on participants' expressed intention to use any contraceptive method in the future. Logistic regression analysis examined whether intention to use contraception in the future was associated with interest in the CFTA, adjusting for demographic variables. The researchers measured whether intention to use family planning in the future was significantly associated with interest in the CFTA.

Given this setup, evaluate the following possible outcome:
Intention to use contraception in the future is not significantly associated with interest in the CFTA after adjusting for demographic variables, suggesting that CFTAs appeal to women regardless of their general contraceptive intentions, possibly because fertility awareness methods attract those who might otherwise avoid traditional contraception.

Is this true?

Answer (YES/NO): NO